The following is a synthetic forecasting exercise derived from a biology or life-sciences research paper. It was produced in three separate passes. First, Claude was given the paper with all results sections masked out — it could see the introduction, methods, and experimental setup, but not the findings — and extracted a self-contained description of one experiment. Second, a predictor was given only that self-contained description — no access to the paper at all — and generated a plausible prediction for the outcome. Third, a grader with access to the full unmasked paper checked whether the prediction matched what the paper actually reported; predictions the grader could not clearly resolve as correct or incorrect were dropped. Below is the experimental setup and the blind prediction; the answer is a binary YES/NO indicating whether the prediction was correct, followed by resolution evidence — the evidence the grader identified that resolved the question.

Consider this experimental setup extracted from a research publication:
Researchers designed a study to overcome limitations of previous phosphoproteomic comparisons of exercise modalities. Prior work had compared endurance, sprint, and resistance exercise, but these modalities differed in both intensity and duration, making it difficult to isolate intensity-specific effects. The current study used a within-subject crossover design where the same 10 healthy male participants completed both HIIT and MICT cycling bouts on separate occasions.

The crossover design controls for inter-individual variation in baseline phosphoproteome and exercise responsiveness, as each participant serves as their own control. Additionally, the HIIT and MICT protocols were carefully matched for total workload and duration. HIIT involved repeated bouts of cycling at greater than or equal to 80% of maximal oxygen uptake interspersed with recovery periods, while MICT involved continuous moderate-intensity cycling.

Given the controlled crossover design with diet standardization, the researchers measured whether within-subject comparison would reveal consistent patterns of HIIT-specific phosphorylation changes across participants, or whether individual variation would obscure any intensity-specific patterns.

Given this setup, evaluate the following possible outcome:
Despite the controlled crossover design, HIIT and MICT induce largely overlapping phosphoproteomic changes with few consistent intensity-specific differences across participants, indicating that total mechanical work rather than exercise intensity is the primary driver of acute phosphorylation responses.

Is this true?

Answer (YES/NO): NO